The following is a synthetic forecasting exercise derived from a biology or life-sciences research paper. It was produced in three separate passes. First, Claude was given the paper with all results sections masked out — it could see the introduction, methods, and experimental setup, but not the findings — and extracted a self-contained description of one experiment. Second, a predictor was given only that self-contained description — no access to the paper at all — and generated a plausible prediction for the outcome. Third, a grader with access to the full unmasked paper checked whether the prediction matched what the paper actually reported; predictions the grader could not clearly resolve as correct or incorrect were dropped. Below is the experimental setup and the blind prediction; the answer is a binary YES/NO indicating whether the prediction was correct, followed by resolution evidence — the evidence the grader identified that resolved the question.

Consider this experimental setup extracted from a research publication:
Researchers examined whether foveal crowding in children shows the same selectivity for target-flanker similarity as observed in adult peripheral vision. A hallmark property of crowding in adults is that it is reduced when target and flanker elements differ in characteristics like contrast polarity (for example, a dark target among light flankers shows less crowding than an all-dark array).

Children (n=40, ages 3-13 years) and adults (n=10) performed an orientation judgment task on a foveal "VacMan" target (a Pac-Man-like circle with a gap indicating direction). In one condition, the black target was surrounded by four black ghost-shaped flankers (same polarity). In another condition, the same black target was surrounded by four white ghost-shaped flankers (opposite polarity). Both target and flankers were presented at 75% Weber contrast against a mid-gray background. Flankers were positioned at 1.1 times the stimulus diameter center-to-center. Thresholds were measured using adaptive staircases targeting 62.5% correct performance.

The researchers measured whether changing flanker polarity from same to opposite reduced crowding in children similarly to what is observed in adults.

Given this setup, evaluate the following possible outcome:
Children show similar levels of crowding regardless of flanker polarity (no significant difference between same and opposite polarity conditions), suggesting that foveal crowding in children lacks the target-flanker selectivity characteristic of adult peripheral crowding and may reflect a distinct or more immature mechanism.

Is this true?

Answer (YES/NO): NO